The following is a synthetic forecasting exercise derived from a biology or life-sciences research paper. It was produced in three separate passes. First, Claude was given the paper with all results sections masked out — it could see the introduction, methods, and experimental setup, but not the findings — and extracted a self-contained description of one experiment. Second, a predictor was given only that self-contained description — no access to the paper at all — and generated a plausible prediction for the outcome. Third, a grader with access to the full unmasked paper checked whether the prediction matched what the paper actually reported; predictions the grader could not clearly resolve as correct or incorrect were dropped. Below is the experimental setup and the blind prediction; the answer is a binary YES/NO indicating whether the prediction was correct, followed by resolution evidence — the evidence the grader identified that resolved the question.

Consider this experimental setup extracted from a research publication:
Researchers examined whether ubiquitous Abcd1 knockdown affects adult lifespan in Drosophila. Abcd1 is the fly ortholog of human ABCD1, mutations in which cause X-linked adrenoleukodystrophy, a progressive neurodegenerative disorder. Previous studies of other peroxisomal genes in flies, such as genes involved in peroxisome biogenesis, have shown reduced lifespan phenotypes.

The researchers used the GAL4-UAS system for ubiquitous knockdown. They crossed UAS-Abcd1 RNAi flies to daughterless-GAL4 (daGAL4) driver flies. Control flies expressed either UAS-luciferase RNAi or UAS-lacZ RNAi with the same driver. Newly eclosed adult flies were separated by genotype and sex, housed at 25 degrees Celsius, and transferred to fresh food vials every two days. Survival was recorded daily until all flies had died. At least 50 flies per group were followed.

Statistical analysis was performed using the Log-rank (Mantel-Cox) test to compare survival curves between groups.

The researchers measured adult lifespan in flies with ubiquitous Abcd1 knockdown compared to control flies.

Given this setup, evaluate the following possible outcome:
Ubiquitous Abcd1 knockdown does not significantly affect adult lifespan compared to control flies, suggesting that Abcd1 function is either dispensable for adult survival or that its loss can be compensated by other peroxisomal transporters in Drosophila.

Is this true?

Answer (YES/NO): NO